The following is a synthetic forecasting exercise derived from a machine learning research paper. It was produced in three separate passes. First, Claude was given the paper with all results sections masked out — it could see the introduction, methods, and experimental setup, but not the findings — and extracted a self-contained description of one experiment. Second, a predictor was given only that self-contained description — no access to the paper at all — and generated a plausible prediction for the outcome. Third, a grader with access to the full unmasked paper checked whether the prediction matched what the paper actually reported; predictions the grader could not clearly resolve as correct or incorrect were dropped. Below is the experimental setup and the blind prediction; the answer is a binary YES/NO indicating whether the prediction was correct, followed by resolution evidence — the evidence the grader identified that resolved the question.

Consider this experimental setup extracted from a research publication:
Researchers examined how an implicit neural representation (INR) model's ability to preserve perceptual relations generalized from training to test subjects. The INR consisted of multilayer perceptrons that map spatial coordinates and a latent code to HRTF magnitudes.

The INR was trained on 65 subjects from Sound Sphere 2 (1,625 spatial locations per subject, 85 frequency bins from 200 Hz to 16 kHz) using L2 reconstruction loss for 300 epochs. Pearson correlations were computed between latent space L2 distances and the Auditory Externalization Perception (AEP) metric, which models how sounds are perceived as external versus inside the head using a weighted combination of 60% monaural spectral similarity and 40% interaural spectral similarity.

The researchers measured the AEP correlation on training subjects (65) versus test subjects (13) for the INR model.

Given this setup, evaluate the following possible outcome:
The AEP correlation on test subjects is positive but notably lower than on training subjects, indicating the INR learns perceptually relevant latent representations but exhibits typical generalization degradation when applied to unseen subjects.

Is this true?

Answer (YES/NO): NO